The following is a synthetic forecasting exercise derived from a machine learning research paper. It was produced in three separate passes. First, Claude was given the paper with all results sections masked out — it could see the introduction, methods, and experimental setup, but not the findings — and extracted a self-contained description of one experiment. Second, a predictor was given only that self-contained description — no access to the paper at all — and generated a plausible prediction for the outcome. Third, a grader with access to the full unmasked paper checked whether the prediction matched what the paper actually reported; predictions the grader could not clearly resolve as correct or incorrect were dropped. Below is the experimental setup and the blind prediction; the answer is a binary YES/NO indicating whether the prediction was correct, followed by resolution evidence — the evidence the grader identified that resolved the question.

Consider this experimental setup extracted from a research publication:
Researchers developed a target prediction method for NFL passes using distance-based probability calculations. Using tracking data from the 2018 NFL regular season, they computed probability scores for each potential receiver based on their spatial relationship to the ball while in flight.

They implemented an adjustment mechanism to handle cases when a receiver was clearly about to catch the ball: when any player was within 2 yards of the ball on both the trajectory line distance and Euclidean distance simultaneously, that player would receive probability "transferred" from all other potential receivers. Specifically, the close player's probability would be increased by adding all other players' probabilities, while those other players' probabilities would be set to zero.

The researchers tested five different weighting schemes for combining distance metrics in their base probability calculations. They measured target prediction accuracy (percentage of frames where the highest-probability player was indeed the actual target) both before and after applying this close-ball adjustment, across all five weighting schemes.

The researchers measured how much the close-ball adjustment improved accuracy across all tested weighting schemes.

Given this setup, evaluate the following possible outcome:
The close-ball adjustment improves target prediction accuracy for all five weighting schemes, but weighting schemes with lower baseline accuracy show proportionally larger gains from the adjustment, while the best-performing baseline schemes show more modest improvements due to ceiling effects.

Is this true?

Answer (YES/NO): NO